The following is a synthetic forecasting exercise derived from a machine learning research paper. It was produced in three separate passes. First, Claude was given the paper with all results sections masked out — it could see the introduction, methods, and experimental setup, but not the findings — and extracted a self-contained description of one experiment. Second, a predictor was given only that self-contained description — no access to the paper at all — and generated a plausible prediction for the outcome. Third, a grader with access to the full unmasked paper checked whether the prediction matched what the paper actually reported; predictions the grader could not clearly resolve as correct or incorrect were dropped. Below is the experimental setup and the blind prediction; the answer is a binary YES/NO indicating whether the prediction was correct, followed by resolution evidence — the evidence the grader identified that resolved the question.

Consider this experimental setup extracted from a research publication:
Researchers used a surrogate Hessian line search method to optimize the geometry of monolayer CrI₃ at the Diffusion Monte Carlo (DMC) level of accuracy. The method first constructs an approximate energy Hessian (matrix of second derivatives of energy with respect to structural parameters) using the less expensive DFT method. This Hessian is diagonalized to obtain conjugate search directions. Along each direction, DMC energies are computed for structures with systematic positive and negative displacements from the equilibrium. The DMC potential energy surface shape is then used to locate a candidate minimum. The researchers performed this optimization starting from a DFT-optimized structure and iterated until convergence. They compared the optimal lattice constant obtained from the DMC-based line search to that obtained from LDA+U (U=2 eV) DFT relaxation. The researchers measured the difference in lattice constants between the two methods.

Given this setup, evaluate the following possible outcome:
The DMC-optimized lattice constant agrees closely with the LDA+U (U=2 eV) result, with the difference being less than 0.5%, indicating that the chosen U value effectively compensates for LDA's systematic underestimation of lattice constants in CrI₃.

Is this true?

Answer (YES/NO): NO